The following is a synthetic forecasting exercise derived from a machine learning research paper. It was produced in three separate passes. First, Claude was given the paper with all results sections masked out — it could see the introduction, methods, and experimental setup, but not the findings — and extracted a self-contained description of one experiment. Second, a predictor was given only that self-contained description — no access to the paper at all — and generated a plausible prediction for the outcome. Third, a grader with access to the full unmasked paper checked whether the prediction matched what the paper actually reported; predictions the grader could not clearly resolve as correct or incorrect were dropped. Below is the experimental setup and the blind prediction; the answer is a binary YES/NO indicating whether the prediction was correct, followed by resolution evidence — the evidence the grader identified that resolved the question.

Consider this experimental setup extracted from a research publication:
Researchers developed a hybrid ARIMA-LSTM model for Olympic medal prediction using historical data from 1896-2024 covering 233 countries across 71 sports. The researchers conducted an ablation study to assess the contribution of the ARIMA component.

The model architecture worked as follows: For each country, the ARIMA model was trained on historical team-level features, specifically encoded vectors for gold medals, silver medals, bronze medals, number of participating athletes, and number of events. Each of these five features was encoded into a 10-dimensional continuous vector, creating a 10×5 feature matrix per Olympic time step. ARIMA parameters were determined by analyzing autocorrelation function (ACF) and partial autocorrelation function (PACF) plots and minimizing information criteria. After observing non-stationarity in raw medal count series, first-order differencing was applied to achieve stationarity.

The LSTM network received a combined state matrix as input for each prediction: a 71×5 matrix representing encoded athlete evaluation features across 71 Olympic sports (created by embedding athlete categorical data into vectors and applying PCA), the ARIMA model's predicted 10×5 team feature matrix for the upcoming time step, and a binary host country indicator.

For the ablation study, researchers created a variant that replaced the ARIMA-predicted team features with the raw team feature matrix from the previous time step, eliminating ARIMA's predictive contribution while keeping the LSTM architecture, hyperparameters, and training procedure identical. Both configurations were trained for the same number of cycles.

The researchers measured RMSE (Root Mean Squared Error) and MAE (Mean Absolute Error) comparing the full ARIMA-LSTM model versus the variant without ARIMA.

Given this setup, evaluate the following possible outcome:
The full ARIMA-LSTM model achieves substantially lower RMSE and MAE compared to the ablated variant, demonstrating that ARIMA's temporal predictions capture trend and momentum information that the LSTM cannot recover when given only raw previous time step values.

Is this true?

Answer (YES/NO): YES